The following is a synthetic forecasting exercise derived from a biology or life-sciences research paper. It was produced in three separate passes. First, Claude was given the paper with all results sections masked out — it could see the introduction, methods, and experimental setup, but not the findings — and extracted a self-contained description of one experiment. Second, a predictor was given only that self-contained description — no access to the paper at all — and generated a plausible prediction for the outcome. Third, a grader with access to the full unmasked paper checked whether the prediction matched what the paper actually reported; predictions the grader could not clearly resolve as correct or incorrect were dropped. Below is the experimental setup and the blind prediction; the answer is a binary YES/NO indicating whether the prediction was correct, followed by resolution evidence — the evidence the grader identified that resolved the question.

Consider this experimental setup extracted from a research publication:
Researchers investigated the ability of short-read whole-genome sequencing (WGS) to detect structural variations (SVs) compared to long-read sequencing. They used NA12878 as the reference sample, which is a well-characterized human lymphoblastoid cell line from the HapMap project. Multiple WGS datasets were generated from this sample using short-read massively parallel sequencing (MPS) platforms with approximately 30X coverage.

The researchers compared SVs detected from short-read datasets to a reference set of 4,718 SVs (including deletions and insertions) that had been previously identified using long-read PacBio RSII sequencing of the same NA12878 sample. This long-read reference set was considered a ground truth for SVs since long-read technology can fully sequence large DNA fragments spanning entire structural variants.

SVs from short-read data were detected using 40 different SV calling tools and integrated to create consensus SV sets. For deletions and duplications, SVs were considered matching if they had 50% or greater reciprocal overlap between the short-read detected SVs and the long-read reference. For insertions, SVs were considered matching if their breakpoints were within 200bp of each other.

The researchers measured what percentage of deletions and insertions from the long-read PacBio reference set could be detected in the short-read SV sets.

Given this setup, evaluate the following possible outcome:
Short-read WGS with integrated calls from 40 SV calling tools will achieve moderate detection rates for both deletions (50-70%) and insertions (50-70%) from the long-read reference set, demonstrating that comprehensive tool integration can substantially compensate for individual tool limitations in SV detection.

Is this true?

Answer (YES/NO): NO